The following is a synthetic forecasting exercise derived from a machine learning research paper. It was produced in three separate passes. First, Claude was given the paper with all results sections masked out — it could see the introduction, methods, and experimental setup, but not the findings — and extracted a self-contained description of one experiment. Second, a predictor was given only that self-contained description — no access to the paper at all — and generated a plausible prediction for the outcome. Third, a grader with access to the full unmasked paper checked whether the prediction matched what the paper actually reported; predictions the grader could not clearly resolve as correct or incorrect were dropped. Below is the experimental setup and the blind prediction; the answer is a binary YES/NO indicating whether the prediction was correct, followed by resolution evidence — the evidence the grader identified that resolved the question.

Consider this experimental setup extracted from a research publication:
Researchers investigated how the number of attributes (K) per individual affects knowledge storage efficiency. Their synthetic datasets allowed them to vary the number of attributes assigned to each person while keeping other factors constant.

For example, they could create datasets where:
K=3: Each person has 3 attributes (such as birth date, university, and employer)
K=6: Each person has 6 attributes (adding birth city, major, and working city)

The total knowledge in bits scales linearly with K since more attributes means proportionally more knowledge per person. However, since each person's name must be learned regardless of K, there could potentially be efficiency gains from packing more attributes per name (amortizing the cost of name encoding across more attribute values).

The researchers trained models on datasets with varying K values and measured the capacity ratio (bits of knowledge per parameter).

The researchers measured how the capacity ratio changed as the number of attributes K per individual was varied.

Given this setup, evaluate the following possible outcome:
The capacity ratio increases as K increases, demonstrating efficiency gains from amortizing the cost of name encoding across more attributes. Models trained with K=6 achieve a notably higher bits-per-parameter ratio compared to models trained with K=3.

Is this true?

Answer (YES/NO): NO